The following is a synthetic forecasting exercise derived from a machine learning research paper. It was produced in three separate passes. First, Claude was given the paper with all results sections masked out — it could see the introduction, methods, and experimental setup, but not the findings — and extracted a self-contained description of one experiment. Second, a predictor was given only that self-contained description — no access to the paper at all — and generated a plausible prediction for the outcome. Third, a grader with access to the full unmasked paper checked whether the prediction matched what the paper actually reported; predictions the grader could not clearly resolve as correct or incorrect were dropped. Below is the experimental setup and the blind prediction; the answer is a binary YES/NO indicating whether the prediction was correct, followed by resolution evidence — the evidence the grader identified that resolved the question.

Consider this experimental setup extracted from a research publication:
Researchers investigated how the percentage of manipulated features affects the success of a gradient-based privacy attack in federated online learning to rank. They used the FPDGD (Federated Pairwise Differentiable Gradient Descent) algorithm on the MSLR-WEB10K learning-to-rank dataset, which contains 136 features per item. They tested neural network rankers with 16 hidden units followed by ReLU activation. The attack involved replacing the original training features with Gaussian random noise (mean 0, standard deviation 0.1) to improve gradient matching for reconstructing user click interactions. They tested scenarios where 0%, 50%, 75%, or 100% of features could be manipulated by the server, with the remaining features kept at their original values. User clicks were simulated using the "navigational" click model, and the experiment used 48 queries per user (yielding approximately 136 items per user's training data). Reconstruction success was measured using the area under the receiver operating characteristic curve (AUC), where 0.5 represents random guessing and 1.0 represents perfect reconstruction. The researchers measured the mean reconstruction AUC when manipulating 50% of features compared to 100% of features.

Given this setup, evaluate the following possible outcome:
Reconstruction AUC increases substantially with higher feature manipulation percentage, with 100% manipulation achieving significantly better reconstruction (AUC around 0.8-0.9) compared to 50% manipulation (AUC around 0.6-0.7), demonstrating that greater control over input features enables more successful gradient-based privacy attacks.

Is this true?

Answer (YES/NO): NO